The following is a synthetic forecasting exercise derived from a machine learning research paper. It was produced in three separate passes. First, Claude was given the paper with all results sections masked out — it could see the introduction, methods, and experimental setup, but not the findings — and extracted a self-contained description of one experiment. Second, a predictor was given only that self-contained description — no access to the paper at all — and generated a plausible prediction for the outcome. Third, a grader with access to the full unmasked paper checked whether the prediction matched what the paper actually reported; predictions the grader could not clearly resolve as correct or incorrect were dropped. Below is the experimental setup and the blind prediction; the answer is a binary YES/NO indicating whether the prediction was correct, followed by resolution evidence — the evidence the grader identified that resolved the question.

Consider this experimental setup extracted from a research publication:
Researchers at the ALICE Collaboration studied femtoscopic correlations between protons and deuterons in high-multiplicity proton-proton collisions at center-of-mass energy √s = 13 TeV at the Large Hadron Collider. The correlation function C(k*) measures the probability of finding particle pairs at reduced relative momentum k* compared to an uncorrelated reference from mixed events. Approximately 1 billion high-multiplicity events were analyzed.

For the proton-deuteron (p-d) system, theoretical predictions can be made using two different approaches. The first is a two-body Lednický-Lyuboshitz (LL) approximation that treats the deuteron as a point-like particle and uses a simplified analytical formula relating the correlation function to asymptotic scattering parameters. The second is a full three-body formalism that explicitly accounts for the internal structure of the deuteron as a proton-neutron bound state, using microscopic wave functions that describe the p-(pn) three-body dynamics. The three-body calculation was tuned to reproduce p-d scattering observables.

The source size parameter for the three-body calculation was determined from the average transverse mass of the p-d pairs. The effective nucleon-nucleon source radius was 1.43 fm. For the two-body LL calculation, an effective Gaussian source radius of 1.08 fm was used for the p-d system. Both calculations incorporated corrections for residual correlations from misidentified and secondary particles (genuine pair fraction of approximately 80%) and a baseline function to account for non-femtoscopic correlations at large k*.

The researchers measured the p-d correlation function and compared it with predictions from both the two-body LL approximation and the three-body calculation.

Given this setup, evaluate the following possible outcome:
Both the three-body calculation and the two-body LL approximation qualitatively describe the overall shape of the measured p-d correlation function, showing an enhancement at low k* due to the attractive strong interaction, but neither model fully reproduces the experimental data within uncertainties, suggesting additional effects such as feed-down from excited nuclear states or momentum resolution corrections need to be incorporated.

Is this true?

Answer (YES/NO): NO